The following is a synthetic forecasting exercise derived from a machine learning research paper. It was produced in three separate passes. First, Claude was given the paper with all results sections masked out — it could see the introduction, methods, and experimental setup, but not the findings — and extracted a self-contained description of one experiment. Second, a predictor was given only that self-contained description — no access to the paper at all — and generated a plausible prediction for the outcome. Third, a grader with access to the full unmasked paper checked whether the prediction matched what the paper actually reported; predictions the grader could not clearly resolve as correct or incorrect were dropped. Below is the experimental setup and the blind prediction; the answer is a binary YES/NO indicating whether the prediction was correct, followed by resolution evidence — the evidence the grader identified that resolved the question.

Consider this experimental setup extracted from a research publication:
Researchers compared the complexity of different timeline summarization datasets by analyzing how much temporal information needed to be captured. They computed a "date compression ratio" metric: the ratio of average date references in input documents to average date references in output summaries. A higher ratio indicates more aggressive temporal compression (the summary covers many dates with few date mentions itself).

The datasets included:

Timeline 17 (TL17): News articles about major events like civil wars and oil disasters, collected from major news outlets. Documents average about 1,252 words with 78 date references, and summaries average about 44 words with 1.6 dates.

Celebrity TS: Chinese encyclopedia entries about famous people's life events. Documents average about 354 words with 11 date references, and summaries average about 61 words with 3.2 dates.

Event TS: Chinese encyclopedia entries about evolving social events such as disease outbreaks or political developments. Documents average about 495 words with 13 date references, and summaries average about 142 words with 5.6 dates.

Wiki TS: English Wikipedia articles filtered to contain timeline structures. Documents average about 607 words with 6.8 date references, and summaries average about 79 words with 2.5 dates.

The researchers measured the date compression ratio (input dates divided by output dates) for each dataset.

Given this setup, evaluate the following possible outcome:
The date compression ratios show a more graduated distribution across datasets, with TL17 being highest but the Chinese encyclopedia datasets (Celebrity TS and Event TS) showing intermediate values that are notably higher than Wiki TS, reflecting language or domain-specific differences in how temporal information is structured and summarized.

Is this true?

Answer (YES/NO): NO